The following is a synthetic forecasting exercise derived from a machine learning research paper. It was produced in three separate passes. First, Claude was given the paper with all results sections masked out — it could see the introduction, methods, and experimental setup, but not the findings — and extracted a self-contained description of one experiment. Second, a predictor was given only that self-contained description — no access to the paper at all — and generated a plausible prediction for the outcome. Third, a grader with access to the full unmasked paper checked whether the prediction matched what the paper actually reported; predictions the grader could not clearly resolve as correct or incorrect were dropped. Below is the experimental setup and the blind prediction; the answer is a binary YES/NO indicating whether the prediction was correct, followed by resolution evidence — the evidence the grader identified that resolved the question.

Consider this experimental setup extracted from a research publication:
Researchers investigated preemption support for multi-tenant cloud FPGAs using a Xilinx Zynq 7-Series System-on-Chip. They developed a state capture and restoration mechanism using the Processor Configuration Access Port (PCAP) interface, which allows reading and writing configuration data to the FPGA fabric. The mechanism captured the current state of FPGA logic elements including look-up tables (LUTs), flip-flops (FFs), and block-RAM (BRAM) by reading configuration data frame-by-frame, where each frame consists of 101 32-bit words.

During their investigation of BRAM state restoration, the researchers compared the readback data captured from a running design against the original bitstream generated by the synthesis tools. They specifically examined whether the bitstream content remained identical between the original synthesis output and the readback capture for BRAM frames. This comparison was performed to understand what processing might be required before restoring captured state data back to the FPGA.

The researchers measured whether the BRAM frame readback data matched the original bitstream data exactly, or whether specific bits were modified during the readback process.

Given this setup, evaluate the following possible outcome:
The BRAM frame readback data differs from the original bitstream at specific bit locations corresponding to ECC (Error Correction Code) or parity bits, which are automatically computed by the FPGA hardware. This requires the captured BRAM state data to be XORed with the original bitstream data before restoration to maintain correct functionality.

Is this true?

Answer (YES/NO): NO